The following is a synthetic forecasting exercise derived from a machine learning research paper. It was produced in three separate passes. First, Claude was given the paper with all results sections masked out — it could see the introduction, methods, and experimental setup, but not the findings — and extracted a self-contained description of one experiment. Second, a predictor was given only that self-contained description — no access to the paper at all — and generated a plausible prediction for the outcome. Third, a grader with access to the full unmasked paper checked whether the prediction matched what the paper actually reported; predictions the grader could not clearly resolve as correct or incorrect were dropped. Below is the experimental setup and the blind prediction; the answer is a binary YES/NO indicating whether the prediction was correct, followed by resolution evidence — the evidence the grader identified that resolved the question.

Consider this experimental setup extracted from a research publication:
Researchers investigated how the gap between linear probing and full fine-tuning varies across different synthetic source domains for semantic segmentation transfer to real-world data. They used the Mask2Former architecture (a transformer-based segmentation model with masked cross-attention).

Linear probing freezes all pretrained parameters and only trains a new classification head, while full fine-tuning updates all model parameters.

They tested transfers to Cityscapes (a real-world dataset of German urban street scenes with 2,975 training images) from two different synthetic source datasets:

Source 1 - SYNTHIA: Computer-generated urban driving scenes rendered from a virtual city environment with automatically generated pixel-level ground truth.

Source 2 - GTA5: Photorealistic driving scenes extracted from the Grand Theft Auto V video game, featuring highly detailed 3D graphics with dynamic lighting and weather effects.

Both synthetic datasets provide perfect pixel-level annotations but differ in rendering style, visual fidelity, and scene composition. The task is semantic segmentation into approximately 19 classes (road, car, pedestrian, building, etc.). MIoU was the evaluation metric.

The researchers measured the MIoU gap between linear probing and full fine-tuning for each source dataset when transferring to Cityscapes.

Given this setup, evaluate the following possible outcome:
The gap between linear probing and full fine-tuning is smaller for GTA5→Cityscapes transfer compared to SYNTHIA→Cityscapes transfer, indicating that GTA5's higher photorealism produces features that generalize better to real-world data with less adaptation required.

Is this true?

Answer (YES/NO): YES